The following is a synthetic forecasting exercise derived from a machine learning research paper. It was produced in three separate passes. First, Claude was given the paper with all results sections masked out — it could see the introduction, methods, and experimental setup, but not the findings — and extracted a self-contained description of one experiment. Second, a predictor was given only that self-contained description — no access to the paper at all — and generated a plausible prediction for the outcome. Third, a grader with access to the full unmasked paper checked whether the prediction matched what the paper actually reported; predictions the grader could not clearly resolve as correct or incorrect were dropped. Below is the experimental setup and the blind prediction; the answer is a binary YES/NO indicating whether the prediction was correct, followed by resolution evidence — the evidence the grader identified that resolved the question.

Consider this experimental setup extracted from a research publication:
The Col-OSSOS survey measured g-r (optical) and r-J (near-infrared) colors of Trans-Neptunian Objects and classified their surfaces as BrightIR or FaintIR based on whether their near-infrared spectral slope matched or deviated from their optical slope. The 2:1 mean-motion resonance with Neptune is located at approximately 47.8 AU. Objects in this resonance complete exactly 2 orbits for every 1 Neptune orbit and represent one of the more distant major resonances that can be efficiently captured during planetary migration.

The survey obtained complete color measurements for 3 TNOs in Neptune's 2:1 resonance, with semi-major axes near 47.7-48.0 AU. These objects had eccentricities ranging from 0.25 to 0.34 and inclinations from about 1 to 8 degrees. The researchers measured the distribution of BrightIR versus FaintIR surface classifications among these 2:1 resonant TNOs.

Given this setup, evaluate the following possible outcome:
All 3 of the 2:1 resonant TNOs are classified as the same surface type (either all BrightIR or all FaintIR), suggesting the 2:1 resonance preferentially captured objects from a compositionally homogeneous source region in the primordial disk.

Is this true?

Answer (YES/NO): NO